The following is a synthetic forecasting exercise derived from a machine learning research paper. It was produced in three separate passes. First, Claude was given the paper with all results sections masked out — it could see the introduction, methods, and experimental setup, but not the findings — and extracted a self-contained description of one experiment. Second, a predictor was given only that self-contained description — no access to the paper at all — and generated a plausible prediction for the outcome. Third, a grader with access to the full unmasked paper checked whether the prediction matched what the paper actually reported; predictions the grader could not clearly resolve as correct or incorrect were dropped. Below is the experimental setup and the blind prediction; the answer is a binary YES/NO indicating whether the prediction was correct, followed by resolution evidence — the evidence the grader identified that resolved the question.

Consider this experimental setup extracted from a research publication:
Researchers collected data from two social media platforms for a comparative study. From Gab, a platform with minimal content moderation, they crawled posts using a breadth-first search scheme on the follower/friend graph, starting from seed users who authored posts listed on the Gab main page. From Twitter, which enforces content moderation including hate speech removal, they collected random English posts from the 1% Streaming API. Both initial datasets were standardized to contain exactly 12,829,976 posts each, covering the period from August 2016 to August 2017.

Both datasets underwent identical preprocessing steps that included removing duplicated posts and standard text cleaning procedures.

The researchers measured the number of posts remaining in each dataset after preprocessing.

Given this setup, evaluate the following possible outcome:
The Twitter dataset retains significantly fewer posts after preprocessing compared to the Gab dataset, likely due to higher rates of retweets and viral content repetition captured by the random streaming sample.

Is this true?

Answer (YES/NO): NO